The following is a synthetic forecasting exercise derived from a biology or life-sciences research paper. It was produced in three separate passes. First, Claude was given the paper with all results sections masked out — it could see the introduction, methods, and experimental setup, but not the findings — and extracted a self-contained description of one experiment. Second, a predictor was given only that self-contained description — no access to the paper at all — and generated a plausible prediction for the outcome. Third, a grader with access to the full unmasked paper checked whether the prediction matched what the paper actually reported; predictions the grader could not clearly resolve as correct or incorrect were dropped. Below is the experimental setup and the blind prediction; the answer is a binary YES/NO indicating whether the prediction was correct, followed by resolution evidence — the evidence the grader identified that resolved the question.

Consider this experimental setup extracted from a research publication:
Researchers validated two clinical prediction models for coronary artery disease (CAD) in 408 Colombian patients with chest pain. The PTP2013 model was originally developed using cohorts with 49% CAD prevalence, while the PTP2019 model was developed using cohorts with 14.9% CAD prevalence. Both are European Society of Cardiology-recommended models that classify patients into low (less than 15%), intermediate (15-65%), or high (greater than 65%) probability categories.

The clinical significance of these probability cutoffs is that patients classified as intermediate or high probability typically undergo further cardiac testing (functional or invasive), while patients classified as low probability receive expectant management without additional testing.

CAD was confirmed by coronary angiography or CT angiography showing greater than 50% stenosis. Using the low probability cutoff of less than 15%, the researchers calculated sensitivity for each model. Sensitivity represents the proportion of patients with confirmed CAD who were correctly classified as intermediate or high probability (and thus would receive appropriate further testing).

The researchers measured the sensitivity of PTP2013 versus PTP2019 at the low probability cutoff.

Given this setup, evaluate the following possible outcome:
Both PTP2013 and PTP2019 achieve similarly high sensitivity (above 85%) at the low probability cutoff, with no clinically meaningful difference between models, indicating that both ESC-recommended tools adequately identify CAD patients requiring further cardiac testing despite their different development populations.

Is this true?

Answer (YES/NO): NO